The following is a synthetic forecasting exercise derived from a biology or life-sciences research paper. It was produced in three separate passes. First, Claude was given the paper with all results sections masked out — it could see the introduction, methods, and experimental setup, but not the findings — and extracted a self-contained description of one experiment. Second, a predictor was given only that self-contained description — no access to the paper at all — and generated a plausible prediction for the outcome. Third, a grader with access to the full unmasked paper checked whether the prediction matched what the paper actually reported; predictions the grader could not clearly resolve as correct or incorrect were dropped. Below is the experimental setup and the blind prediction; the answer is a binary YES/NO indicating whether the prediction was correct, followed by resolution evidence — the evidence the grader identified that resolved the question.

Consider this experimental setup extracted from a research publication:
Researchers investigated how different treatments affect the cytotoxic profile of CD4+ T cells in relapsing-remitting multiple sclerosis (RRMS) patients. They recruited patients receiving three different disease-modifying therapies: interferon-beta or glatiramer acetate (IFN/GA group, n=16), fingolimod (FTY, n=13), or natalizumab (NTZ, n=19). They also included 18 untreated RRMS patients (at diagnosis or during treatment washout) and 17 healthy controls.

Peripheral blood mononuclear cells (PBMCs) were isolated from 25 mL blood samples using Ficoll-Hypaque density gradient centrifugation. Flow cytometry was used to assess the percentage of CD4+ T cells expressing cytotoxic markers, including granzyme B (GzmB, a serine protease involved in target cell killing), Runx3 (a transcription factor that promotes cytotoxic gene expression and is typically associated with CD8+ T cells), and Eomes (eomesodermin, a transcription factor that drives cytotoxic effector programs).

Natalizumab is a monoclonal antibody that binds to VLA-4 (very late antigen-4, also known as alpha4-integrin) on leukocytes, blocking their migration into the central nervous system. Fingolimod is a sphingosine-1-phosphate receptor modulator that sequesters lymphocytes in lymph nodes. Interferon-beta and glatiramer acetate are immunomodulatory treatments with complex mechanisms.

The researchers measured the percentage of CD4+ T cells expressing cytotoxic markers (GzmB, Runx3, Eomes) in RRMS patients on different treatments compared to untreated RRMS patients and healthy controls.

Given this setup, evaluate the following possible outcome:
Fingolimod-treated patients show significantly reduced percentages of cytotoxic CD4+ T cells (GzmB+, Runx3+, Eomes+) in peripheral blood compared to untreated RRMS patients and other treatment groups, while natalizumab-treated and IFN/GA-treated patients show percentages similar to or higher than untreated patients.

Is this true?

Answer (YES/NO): NO